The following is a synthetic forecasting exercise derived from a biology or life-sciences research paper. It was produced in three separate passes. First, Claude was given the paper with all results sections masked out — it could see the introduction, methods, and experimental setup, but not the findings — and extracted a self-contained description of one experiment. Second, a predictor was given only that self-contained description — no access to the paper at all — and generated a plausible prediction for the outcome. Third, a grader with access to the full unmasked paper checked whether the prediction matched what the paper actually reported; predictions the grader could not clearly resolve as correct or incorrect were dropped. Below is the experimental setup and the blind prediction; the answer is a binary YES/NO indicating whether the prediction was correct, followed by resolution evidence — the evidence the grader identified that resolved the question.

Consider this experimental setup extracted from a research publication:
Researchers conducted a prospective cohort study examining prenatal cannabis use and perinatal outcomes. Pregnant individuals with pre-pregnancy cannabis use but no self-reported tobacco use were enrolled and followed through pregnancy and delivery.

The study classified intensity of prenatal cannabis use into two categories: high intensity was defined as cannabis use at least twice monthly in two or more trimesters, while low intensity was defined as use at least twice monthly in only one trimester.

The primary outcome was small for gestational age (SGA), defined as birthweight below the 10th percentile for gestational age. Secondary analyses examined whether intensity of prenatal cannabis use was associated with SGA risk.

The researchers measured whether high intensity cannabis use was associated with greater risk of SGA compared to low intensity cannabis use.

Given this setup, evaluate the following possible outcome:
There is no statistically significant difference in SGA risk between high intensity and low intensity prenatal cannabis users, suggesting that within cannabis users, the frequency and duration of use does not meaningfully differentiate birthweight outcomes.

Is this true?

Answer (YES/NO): YES